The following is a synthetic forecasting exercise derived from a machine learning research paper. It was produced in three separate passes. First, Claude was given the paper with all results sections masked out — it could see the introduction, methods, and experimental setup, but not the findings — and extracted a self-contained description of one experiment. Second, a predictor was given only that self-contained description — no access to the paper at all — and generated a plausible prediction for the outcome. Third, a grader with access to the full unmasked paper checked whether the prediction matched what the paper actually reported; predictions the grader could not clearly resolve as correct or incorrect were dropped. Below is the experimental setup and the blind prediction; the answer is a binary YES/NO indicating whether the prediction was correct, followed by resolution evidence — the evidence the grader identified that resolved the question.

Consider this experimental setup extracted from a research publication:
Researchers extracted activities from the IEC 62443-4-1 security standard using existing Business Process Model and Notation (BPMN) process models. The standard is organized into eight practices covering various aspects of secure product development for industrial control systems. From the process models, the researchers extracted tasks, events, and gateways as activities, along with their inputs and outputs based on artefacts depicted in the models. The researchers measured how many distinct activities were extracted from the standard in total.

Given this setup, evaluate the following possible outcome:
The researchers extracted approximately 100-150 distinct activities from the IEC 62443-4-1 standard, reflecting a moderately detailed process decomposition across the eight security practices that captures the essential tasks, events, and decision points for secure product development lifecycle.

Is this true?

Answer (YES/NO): NO